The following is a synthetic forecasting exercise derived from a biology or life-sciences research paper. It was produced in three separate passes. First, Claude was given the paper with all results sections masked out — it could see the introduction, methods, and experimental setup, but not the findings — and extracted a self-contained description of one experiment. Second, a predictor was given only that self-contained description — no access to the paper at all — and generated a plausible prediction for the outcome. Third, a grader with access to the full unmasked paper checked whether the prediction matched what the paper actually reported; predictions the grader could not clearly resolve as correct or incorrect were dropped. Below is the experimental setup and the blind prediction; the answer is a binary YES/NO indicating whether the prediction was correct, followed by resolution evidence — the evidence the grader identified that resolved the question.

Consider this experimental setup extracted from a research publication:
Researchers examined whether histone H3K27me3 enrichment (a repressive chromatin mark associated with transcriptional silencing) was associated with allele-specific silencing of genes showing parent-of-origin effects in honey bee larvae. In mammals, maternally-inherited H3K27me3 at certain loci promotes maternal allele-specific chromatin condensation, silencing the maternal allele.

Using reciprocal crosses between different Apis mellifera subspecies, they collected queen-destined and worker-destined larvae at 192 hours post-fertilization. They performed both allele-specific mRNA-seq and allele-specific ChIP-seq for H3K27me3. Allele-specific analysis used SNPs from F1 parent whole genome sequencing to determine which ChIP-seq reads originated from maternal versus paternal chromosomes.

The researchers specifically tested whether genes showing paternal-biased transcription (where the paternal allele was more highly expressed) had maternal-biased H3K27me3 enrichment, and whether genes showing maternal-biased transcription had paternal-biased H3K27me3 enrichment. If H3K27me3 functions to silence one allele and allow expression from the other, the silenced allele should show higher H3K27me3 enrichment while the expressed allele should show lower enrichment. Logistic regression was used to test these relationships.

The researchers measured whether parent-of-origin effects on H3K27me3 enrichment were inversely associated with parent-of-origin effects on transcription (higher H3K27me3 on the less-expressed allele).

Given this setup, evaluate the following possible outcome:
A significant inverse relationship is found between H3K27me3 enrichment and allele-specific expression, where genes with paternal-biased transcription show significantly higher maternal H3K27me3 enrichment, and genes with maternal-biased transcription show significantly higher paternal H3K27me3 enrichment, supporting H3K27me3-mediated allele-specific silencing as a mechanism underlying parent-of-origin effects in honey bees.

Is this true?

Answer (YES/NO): NO